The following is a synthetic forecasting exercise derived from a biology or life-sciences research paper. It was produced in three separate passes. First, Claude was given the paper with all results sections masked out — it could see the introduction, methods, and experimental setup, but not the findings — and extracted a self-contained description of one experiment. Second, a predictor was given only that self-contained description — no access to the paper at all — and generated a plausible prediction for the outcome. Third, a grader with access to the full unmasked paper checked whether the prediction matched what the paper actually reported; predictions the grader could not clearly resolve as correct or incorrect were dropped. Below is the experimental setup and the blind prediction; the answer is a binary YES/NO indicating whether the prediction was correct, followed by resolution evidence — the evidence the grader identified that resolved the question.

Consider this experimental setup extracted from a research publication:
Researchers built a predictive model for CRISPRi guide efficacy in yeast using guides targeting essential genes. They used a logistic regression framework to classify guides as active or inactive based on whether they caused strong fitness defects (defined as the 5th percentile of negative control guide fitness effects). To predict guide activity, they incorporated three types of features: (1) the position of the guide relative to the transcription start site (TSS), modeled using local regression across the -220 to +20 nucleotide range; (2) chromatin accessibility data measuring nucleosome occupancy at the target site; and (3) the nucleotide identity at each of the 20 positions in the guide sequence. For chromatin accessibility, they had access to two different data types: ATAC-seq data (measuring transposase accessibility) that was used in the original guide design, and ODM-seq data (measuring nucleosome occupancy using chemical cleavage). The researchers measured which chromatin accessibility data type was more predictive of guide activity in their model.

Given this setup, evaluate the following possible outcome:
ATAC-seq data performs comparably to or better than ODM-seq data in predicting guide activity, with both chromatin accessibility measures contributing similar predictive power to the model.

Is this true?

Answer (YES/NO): NO